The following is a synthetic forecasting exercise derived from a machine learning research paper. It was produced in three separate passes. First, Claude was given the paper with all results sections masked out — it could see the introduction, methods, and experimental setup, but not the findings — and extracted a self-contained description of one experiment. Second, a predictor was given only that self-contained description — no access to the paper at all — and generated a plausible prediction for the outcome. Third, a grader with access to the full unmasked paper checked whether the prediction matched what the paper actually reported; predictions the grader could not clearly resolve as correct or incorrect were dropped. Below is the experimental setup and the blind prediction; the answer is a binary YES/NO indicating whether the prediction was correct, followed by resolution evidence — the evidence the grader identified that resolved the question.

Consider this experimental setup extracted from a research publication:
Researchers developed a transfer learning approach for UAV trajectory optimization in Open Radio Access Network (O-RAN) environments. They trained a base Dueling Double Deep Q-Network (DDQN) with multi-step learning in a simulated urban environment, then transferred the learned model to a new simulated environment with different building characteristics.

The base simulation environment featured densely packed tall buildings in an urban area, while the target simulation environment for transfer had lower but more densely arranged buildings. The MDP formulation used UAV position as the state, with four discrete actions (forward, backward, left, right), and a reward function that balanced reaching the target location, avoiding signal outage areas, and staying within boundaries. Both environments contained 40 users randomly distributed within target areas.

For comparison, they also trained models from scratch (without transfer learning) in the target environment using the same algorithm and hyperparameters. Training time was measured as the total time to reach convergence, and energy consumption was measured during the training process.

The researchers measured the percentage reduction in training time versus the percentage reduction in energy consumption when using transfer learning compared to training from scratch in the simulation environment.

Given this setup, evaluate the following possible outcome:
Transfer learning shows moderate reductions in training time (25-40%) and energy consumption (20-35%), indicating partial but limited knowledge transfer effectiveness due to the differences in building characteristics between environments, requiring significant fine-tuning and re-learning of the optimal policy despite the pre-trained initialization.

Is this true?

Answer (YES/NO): NO